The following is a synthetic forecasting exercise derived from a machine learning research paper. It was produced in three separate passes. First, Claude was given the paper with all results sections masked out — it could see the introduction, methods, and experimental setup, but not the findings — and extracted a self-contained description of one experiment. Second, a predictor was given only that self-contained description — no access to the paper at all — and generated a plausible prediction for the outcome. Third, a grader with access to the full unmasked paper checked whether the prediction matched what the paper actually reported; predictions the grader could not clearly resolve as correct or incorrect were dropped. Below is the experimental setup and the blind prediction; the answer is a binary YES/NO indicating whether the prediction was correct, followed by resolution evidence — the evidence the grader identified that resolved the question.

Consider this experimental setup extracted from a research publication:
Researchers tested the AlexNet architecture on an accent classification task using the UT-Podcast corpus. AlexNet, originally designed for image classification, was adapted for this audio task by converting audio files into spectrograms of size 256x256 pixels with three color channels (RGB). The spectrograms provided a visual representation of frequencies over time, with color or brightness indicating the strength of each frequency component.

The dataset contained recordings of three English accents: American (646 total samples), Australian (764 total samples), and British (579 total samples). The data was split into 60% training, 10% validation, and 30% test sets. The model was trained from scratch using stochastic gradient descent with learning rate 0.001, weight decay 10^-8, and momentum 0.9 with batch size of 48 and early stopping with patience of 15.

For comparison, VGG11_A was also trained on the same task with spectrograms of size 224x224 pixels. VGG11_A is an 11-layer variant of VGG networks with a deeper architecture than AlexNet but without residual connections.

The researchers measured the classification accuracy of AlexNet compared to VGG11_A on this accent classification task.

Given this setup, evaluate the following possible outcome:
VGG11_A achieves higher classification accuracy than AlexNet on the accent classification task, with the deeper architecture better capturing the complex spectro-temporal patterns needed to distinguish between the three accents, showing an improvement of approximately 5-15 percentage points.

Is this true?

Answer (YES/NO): NO